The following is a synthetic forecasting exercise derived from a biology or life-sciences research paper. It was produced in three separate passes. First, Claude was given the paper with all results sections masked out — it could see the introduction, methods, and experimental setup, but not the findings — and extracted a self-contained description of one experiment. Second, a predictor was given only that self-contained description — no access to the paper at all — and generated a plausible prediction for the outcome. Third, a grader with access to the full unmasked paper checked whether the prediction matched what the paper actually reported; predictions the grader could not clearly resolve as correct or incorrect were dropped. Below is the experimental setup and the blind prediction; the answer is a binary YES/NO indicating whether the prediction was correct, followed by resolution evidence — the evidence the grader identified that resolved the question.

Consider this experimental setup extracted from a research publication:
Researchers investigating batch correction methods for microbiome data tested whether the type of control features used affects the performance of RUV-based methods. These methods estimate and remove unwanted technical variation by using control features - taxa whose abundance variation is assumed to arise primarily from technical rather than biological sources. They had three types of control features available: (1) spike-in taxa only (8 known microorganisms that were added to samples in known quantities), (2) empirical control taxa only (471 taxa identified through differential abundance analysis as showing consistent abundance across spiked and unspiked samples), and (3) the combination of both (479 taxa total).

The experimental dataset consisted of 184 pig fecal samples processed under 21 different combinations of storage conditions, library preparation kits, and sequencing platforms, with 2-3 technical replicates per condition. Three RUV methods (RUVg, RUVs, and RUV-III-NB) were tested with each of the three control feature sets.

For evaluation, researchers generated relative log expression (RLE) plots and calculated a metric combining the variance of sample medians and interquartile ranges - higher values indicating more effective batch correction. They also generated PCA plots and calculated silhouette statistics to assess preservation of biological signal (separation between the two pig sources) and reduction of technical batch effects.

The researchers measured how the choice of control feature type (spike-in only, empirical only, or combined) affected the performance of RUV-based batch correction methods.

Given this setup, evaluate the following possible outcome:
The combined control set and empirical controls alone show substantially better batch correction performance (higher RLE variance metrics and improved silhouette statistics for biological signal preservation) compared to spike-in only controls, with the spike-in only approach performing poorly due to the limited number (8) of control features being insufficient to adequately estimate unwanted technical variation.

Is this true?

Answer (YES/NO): YES